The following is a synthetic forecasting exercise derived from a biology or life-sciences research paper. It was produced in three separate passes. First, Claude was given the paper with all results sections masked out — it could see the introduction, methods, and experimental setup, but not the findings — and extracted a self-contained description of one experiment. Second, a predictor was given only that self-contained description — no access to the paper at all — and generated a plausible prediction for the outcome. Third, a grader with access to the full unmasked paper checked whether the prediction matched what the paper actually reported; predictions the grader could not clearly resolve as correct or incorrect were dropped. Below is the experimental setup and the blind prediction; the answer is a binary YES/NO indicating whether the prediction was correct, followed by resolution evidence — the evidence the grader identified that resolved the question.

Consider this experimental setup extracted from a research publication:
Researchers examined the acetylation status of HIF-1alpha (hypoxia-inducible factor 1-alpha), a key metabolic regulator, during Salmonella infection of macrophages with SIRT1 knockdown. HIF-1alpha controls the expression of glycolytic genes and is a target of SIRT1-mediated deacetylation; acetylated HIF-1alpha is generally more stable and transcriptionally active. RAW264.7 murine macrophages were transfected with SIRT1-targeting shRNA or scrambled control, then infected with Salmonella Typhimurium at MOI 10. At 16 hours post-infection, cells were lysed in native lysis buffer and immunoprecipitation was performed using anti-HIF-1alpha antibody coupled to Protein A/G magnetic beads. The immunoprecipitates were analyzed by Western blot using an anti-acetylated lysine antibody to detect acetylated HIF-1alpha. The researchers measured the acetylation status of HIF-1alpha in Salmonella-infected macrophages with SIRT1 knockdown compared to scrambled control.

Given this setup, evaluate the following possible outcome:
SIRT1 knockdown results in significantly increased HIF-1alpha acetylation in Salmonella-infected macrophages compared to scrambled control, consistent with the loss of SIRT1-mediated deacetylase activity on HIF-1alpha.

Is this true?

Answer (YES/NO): YES